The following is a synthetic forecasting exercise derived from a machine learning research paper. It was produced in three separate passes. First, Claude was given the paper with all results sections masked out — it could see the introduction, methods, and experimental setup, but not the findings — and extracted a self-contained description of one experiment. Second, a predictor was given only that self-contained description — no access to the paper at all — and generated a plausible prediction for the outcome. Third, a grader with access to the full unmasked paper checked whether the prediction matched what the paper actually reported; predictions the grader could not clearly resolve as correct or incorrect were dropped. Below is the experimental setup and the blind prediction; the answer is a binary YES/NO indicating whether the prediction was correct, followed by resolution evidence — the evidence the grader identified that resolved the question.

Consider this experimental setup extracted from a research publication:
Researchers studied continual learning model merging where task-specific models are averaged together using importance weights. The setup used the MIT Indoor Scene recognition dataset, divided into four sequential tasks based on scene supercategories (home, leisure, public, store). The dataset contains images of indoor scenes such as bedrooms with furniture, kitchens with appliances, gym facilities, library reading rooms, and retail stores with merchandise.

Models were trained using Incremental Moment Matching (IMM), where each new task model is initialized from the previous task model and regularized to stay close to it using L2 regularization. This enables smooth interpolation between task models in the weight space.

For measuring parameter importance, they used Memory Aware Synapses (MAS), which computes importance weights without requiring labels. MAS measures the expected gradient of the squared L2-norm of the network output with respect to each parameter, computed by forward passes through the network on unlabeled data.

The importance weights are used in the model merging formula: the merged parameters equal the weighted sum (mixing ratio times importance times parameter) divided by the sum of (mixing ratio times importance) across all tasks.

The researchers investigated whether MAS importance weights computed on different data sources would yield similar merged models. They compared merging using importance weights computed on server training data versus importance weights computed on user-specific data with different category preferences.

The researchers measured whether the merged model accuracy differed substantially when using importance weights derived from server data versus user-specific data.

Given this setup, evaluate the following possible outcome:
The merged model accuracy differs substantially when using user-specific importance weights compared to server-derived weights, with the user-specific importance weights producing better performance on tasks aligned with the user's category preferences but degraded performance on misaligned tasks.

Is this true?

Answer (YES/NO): NO